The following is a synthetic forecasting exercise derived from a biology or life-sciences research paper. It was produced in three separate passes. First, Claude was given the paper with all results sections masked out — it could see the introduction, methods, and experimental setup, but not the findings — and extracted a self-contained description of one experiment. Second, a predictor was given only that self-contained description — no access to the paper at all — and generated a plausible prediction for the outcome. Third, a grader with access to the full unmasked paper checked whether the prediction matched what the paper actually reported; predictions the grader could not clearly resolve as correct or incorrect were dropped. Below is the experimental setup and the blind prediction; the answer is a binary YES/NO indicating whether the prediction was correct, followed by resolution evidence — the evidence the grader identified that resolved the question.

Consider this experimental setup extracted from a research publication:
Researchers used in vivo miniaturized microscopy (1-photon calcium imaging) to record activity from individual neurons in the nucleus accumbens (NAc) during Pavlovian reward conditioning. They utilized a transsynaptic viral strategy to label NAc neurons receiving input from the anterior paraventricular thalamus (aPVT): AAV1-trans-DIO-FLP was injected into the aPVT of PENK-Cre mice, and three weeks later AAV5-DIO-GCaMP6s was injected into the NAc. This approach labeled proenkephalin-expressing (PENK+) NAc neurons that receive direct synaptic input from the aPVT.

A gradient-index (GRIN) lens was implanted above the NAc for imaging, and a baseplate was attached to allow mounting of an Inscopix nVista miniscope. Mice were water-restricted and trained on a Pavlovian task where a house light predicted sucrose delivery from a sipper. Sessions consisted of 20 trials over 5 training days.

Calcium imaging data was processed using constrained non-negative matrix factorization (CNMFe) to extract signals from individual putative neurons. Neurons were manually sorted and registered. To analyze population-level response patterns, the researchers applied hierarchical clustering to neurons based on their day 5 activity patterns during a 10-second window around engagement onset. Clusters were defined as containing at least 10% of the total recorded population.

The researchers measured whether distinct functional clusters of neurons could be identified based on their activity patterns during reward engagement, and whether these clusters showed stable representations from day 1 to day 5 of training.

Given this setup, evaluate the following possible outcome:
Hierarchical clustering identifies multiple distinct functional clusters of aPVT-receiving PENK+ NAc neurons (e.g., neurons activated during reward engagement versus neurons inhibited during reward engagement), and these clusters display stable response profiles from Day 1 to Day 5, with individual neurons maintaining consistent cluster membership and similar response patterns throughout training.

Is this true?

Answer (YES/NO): NO